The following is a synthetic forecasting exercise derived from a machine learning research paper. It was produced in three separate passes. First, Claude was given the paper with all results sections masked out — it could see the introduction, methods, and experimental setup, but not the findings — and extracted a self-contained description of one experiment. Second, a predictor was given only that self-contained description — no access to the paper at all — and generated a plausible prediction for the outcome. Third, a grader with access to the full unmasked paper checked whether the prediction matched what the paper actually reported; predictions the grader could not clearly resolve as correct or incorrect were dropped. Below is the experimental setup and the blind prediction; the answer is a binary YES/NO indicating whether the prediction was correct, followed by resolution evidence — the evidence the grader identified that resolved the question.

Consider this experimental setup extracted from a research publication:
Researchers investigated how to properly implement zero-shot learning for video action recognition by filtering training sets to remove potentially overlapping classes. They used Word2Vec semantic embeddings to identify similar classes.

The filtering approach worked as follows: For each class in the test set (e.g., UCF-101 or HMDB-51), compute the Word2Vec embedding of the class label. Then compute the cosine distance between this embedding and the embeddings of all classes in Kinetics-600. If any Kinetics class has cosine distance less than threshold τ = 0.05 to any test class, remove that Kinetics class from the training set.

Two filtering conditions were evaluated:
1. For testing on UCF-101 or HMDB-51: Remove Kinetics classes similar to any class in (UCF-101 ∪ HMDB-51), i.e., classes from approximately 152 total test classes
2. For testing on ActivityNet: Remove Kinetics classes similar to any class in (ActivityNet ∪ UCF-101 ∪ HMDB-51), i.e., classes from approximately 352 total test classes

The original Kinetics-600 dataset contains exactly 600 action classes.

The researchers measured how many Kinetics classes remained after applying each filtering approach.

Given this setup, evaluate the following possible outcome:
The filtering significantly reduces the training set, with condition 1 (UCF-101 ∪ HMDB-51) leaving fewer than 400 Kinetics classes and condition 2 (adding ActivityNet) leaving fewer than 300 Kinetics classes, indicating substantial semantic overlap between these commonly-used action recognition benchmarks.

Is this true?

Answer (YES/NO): NO